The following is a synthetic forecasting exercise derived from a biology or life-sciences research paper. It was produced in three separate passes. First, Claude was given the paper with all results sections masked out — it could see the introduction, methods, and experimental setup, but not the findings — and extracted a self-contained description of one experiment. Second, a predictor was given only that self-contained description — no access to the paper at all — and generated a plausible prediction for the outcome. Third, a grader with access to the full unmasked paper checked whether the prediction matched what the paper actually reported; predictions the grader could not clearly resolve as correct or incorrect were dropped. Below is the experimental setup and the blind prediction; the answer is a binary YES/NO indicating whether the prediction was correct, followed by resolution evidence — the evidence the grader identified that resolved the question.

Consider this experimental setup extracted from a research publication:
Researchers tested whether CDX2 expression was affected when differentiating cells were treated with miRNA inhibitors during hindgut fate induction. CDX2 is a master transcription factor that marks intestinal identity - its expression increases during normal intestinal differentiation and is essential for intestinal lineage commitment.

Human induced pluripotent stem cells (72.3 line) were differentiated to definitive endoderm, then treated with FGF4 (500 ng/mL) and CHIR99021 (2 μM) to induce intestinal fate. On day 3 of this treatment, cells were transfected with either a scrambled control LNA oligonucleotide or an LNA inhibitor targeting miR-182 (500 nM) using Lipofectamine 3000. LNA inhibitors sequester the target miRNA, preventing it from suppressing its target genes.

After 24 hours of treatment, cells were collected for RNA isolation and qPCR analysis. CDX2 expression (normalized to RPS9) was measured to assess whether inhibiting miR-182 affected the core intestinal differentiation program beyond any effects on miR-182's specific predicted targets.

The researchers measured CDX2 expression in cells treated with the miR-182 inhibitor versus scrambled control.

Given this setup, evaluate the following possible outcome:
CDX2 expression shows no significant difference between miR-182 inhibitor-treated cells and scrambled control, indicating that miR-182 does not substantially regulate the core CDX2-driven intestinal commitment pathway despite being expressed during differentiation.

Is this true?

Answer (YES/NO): YES